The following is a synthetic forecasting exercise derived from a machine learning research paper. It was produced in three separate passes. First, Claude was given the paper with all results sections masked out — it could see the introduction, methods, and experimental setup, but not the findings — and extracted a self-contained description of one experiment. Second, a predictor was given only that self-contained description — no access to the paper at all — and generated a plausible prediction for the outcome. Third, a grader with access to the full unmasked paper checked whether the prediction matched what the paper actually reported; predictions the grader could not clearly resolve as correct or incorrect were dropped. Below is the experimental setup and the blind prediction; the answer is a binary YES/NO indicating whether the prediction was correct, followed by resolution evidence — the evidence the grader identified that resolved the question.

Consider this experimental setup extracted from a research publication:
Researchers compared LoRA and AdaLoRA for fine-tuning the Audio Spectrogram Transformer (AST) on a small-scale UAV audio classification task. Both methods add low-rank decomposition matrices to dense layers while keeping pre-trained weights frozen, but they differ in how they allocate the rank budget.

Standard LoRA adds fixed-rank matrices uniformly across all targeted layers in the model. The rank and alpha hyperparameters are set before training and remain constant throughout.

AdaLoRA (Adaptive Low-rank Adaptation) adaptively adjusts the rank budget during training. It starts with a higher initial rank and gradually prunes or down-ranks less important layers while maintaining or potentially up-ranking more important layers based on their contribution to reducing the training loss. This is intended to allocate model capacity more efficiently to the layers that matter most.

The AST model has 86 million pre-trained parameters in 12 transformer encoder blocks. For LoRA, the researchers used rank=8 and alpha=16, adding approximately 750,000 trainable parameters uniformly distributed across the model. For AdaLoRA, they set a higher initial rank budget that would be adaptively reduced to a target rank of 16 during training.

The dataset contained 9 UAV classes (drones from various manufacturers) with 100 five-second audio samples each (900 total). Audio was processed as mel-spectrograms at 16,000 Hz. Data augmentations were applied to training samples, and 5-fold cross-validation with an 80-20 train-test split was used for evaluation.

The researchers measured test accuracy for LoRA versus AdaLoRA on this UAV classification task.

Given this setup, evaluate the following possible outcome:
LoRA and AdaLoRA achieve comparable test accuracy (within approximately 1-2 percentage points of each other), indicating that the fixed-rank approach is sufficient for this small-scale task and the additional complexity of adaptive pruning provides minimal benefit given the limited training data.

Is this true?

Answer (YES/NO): NO